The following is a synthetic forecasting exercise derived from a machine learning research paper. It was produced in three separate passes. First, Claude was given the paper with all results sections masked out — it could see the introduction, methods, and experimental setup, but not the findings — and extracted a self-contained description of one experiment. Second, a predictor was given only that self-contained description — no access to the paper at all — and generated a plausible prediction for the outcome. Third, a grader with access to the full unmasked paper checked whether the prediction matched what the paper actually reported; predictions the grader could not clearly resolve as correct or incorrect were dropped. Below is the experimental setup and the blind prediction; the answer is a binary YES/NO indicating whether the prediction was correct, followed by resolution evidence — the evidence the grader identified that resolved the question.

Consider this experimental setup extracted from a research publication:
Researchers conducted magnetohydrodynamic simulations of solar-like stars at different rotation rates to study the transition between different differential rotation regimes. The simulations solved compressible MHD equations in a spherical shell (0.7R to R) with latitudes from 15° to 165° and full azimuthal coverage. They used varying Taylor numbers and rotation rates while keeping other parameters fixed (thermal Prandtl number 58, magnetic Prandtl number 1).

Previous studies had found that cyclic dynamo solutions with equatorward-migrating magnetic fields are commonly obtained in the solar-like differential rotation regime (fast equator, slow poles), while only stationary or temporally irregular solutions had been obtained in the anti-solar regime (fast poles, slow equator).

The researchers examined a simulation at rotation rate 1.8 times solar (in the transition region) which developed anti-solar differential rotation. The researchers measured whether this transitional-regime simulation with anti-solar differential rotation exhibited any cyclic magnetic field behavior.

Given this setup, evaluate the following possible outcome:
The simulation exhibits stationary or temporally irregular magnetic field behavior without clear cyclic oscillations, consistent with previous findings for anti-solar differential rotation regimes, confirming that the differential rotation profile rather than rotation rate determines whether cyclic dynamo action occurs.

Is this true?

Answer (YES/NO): NO